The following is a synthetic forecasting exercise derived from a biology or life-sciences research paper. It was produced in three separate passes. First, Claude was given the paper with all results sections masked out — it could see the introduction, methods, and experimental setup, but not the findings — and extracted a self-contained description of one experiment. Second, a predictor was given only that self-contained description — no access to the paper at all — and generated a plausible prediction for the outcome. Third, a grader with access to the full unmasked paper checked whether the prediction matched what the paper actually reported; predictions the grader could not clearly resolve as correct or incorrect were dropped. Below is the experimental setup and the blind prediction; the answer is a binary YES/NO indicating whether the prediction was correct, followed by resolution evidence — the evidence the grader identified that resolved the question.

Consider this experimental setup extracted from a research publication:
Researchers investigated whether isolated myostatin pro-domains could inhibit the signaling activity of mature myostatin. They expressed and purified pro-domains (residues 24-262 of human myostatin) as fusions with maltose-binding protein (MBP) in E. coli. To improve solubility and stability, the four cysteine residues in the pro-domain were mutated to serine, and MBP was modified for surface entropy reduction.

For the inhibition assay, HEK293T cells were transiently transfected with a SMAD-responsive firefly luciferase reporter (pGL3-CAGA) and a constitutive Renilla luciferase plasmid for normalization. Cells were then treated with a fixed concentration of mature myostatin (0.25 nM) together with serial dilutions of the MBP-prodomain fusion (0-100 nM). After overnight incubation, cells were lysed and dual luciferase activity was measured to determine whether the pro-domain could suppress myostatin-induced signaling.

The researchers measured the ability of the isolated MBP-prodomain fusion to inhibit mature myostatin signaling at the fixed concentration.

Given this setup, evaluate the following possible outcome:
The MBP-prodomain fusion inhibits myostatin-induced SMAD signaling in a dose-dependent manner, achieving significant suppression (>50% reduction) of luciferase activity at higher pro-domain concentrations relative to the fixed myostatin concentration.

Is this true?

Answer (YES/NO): YES